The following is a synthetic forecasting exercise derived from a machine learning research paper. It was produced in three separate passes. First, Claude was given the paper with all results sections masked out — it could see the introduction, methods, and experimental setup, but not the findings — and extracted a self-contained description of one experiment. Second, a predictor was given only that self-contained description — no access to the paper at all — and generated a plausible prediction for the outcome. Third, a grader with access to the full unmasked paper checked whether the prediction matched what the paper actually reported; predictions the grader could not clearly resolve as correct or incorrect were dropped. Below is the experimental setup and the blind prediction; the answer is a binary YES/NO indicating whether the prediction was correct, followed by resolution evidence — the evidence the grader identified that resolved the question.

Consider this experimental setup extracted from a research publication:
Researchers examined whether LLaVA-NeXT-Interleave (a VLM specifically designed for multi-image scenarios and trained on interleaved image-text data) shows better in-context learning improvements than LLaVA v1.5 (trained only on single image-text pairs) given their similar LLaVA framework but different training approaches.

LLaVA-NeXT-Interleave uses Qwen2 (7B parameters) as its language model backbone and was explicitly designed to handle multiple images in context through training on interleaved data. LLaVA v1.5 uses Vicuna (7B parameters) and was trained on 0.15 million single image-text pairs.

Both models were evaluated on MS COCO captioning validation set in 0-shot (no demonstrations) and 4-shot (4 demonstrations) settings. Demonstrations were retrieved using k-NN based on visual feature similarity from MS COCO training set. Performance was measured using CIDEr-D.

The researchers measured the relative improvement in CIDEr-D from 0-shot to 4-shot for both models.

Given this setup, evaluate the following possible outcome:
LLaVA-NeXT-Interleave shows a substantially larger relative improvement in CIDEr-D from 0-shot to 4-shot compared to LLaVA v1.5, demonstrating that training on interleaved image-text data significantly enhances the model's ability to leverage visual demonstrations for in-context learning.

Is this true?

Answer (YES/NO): NO